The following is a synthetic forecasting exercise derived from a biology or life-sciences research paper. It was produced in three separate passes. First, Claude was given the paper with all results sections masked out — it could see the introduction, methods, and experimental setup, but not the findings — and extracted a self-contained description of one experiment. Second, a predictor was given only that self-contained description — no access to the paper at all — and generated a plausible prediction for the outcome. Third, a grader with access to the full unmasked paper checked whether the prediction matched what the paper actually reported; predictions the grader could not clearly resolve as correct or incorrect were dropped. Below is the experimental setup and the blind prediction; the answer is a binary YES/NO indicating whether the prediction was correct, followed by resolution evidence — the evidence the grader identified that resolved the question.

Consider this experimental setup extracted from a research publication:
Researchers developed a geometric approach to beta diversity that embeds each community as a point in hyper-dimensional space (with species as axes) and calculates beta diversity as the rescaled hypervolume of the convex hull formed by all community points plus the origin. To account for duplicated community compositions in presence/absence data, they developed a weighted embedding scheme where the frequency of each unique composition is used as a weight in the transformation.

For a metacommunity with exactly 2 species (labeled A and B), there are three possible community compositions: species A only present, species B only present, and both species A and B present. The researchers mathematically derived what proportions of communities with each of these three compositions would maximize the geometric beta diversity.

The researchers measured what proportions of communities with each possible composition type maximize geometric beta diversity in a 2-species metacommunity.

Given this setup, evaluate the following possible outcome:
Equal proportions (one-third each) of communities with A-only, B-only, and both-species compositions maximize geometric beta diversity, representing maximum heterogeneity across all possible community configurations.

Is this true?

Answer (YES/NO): NO